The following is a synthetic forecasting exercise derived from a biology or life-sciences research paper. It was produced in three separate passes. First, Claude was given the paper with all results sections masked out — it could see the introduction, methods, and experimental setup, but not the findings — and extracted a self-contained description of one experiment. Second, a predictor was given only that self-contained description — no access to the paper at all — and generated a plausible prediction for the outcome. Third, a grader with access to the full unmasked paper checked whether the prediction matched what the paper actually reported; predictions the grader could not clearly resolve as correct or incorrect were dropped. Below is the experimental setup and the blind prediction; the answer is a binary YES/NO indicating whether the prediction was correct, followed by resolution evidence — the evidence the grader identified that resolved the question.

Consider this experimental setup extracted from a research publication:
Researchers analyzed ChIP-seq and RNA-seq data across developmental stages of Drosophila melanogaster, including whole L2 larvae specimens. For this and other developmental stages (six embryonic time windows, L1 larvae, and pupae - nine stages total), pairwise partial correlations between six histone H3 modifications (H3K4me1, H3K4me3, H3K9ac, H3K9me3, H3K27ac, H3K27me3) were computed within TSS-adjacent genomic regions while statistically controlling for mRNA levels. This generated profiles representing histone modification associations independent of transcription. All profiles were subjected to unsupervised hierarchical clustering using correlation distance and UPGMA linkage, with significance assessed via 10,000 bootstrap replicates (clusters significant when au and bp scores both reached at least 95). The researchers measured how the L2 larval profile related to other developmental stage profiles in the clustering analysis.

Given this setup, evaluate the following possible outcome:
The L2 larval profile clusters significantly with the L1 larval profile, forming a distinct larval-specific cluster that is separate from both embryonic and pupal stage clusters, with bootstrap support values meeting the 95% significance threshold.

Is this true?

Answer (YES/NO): NO